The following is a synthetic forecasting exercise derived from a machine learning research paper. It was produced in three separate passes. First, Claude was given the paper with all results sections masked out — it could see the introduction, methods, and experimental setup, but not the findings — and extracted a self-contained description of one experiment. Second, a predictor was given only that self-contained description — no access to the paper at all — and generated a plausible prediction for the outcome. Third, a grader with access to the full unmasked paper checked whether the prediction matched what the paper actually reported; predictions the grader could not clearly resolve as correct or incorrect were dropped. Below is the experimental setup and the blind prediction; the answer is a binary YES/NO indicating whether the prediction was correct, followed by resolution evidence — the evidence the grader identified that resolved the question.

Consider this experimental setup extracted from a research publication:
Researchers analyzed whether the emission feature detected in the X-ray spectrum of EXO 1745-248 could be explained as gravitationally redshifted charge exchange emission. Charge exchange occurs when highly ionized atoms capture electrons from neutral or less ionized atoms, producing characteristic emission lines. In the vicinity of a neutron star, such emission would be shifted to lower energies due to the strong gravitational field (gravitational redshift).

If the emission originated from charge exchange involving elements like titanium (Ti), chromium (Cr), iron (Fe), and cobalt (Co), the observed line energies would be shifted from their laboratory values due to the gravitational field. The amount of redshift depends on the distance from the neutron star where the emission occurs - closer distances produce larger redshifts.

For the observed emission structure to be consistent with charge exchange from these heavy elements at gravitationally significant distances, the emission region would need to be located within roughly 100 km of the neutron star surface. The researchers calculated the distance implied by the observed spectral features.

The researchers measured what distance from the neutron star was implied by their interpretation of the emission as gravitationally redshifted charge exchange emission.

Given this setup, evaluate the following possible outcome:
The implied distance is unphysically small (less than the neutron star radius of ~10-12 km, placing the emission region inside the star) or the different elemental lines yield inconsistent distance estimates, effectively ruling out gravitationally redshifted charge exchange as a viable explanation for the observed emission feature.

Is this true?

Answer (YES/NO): NO